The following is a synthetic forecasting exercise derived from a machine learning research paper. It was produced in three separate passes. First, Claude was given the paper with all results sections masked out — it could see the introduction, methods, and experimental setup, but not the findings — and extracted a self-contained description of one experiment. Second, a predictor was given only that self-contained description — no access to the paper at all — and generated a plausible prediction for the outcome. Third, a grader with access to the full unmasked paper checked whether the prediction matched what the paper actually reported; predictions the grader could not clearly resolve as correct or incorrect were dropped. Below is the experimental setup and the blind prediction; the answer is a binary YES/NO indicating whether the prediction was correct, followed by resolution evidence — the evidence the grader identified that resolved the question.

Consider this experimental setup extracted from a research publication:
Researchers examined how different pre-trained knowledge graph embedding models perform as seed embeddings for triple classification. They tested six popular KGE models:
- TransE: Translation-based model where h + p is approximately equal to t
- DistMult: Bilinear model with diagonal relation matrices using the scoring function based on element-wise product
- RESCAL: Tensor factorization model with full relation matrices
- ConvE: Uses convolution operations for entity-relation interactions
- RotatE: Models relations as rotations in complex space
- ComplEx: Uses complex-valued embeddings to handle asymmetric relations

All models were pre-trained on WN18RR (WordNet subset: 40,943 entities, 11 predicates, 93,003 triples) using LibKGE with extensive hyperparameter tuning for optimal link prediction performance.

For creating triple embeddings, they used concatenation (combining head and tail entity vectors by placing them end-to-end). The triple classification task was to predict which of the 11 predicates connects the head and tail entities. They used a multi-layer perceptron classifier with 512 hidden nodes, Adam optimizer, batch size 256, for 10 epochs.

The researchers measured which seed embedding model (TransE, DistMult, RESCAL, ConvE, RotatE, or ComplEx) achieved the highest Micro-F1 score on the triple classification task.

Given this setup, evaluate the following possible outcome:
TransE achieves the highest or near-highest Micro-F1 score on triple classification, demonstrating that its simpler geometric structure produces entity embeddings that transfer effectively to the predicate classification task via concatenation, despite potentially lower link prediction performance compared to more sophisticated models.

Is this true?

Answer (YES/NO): YES